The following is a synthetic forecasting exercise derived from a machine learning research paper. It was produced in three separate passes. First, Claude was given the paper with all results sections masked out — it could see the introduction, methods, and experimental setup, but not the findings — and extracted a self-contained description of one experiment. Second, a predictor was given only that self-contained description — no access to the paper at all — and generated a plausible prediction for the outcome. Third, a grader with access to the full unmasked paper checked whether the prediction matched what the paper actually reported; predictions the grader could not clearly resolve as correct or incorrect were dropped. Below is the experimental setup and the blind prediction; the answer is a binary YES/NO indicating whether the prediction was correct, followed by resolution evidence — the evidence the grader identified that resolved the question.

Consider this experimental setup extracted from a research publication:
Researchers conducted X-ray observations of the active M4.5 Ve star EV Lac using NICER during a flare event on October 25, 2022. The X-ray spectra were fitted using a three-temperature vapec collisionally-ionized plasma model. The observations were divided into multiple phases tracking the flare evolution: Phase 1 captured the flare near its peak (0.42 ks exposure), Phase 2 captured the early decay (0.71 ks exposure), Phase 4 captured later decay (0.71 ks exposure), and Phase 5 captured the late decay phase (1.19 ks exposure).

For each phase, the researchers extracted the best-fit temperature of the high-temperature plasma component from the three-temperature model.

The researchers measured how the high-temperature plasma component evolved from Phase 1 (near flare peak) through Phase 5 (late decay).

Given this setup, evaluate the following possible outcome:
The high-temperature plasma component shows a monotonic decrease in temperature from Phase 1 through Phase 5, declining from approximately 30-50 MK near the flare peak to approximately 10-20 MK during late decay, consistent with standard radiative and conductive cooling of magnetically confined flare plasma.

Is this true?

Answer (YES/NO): NO